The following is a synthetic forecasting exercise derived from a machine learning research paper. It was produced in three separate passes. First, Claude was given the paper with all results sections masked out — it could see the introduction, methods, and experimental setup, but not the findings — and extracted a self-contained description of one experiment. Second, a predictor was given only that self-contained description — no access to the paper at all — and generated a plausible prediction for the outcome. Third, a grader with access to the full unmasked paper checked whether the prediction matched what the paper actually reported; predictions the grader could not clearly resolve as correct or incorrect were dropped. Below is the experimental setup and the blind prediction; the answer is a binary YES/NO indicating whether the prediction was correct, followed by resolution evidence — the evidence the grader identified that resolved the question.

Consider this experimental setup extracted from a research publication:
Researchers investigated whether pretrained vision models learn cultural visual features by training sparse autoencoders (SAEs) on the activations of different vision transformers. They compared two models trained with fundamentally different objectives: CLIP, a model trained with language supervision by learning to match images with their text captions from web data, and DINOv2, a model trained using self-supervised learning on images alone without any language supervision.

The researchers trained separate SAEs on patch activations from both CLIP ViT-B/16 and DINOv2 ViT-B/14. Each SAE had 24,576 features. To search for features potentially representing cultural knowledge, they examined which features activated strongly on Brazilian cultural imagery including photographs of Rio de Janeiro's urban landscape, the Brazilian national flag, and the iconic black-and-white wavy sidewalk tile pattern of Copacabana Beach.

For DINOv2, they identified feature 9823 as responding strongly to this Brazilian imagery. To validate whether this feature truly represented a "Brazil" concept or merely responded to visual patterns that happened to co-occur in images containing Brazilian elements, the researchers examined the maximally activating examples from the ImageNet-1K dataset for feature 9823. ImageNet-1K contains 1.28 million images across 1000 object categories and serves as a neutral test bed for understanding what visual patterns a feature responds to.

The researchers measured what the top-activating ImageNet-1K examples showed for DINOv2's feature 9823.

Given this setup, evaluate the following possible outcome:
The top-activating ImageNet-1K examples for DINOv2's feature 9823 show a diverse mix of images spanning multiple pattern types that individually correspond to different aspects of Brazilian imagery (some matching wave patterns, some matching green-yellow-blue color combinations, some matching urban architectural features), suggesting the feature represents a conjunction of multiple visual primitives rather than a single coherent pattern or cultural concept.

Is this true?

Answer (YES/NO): NO